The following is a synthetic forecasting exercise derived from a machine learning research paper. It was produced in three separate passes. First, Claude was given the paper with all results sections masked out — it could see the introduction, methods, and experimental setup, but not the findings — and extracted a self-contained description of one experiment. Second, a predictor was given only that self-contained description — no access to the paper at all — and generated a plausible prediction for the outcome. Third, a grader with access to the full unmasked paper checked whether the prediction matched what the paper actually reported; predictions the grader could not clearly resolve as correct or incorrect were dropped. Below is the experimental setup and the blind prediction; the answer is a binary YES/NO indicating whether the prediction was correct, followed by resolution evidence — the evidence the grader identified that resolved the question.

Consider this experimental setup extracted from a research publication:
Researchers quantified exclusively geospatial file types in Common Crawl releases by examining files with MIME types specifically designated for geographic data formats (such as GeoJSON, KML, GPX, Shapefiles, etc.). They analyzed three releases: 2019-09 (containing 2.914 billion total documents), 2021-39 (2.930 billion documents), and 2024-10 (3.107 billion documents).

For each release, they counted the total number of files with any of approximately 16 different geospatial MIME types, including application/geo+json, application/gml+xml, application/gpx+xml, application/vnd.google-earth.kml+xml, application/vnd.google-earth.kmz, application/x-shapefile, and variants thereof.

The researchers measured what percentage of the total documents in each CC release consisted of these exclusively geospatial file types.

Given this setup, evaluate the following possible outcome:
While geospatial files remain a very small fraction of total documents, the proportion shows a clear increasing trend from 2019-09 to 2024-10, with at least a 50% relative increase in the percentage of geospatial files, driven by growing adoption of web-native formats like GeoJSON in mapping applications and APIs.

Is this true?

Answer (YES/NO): NO